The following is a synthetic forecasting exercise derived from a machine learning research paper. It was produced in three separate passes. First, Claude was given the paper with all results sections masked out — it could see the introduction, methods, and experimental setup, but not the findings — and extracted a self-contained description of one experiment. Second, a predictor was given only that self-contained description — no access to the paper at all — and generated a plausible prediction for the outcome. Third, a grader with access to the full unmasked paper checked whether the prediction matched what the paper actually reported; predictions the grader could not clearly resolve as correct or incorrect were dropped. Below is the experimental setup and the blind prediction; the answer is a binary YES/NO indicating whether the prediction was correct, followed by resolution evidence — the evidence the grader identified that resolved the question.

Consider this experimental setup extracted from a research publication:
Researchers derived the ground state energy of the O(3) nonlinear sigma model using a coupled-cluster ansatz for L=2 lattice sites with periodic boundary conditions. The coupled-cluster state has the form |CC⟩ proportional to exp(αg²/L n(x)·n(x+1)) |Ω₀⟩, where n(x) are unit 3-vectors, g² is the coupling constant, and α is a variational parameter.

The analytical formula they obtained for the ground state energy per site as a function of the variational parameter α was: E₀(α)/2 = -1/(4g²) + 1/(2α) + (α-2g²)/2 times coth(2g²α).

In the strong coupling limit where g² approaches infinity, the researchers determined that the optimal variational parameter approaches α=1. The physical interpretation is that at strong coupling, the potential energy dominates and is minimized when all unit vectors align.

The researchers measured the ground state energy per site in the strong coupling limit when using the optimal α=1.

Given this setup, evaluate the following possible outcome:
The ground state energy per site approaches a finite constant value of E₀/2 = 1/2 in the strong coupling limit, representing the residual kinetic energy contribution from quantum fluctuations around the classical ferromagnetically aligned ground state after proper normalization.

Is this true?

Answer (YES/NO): NO